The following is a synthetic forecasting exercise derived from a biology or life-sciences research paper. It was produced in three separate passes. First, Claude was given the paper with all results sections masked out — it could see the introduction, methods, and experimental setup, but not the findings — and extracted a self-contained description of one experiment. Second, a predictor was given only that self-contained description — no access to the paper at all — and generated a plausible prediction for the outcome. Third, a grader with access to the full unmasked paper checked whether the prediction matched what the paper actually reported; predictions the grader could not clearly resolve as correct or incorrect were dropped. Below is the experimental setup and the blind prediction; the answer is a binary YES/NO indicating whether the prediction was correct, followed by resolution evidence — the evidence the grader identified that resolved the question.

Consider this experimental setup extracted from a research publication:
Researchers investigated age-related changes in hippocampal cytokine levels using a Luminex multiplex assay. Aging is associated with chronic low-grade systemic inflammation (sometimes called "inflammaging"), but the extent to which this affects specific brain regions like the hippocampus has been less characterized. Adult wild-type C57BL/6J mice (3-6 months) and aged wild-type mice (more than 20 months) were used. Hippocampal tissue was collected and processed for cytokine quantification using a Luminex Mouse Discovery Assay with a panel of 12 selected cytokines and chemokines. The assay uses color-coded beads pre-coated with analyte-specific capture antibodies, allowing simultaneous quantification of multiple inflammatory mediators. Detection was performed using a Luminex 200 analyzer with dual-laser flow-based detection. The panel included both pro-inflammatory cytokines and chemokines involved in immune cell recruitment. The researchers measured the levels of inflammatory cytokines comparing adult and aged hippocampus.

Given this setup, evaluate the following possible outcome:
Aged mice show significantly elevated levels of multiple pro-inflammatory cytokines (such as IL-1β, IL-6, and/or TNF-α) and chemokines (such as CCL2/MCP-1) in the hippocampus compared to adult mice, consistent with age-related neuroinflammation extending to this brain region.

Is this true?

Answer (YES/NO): YES